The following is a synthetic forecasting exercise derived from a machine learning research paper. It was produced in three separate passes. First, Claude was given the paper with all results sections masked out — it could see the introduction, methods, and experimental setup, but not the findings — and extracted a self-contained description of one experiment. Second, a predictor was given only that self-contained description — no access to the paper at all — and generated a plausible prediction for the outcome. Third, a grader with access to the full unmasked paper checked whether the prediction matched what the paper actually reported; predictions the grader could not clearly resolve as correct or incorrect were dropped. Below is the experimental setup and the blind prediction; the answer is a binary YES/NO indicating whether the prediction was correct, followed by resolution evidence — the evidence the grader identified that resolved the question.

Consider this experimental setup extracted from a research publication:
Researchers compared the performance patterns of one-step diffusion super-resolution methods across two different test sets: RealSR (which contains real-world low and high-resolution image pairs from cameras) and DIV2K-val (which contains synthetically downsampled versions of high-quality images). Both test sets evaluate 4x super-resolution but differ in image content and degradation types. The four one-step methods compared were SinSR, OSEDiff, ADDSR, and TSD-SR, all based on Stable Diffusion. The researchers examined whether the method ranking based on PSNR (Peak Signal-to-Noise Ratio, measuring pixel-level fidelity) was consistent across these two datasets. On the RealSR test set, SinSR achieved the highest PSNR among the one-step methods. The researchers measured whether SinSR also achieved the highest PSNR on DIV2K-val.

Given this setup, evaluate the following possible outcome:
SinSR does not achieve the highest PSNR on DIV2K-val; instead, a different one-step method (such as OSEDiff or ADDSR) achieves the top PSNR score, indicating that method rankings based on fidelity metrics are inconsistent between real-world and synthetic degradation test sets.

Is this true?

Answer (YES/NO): YES